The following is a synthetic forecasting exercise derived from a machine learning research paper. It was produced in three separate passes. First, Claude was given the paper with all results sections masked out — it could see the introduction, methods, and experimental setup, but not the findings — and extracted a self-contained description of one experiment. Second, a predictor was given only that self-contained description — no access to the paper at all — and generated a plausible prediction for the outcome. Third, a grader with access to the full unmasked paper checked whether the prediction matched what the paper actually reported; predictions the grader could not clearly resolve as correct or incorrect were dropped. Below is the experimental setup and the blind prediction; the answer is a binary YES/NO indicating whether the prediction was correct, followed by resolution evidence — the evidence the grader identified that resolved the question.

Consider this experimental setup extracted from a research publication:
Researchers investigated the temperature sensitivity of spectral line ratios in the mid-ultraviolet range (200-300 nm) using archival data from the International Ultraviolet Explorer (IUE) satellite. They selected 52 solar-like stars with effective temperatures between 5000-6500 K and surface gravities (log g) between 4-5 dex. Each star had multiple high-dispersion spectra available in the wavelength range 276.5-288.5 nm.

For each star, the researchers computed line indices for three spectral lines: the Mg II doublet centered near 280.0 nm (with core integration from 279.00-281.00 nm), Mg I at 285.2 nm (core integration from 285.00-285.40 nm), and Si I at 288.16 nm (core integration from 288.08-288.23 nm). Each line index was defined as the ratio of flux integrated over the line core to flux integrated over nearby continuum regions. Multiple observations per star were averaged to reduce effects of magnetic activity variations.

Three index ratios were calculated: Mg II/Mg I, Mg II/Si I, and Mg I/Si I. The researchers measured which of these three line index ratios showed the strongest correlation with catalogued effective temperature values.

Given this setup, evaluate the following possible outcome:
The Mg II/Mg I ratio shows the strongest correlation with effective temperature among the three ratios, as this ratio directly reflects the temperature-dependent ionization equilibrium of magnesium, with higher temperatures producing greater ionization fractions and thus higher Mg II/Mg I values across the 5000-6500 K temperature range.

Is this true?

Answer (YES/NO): NO